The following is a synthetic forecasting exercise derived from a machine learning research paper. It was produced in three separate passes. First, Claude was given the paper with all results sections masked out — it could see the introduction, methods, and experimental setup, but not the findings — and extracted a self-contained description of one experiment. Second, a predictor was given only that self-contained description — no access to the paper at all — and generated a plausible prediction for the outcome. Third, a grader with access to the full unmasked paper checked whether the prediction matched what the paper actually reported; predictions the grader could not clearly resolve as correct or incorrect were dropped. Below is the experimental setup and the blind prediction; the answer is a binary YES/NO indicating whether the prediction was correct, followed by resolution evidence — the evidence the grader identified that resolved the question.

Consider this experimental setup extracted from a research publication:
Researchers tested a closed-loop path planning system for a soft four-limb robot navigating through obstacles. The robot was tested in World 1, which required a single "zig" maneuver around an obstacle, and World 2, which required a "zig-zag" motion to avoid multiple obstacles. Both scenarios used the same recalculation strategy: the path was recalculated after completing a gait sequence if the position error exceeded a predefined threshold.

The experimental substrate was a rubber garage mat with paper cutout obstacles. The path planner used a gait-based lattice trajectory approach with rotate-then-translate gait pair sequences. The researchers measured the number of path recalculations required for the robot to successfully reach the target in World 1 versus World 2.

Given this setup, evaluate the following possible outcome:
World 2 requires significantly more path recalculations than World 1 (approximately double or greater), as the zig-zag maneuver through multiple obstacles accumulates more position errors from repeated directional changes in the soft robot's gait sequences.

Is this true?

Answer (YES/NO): NO